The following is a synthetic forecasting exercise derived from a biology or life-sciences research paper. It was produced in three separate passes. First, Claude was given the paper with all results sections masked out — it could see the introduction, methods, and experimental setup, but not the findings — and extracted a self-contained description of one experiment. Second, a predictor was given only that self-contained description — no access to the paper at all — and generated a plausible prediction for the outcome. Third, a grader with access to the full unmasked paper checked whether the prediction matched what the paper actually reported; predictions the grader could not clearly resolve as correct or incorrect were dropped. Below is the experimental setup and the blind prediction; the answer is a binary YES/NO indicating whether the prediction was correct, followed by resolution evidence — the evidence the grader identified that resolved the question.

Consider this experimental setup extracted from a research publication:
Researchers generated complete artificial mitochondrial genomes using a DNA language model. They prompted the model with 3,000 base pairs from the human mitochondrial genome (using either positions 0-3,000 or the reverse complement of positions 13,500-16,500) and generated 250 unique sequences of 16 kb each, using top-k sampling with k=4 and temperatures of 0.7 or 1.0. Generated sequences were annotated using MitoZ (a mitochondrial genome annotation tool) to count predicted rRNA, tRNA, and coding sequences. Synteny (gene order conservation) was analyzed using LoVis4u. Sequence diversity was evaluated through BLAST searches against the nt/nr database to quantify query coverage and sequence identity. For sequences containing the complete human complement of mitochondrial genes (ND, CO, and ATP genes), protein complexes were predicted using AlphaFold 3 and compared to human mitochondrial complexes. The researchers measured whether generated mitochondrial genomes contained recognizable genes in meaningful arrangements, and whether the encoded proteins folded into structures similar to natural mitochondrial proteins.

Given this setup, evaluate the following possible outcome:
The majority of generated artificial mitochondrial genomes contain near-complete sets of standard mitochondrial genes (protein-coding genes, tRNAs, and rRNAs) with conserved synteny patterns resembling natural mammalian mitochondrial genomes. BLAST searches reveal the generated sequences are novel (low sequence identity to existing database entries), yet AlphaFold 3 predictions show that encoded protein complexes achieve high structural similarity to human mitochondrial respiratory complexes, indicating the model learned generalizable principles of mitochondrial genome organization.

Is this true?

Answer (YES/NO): YES